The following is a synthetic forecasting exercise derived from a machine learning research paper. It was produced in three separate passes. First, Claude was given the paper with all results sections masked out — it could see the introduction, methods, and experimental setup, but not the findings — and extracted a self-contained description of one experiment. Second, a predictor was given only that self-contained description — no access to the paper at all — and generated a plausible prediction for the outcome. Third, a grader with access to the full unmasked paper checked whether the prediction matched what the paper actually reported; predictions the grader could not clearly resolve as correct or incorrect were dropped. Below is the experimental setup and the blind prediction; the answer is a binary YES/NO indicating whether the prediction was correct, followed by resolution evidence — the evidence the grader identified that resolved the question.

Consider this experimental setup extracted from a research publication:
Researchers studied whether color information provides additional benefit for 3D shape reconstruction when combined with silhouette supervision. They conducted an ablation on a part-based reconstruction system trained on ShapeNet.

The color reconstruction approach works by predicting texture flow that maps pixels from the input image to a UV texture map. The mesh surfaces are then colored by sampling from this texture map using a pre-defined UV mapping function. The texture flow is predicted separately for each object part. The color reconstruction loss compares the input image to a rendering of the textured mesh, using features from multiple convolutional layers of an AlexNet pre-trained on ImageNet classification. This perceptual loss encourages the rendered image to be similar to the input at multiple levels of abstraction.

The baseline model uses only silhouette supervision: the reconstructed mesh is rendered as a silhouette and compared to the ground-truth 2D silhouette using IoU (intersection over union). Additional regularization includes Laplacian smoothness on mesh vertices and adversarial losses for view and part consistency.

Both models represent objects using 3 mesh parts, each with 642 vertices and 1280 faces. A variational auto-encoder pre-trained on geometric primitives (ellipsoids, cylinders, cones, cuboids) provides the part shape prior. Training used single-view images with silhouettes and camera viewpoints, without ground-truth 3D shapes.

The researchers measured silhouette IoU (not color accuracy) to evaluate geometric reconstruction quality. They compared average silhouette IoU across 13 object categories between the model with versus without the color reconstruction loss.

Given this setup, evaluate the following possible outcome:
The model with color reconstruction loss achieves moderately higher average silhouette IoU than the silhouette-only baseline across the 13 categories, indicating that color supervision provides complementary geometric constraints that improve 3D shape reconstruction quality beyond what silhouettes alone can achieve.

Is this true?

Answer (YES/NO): YES